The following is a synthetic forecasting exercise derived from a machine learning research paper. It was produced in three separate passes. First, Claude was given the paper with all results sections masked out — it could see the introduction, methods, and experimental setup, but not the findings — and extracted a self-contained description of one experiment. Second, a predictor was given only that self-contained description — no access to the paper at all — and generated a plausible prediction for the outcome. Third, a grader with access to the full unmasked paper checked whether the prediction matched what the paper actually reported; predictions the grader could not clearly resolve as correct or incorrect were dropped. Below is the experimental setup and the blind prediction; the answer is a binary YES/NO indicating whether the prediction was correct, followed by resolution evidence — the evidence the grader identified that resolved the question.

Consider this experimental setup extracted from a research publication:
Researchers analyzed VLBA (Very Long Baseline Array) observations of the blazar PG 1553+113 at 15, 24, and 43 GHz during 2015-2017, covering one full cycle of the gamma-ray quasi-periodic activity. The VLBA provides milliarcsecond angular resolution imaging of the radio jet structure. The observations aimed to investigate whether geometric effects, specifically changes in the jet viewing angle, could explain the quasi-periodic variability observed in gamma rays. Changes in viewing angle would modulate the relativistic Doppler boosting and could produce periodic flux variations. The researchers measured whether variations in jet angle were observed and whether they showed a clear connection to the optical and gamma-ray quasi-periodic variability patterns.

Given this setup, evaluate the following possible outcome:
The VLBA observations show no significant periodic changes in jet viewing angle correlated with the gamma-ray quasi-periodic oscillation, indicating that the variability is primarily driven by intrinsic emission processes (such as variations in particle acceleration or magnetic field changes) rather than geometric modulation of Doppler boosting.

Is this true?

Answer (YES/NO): YES